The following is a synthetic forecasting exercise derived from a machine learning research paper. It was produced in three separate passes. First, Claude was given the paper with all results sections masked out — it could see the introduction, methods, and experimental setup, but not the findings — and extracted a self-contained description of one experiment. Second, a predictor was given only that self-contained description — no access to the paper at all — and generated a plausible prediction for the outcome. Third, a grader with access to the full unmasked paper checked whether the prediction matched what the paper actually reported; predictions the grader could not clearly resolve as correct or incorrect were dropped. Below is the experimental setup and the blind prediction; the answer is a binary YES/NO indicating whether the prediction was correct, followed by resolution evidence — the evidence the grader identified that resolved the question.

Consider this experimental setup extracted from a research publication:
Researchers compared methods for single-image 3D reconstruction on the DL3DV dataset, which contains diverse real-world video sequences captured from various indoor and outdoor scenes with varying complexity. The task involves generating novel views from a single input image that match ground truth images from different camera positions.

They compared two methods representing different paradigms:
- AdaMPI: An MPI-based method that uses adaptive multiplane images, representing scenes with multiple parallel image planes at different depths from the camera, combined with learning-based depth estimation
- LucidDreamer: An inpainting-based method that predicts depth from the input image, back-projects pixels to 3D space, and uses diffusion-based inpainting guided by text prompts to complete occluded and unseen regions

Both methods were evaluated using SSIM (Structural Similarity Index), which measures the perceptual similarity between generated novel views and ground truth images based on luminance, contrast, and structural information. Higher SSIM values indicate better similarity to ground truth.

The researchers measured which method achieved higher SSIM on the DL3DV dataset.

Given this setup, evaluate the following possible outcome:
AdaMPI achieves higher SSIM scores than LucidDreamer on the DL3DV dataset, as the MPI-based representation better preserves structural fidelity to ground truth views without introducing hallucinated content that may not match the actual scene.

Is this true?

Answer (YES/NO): YES